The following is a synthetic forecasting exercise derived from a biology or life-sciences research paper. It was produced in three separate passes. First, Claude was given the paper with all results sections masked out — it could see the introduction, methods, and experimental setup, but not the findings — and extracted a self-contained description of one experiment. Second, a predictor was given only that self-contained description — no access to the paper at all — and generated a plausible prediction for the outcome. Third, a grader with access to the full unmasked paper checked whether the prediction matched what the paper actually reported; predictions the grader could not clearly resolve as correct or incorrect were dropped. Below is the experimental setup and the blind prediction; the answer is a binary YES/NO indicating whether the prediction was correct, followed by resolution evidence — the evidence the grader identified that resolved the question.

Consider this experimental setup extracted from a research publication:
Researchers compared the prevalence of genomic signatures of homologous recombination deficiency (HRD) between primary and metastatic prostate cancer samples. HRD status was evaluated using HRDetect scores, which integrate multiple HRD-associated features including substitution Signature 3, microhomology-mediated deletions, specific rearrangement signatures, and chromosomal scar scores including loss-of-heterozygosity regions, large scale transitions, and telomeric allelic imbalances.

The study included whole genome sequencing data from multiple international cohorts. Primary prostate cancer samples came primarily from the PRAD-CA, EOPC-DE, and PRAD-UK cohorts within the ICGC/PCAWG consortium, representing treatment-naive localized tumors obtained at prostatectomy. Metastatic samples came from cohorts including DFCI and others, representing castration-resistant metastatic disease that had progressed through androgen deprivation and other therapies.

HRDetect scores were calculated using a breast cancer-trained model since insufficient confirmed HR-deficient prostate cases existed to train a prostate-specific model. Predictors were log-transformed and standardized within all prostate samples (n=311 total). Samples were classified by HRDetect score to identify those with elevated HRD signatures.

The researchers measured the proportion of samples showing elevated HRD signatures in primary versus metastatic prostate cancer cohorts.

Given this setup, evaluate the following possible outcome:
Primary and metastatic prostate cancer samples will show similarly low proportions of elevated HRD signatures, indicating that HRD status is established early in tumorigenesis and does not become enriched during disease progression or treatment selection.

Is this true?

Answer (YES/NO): NO